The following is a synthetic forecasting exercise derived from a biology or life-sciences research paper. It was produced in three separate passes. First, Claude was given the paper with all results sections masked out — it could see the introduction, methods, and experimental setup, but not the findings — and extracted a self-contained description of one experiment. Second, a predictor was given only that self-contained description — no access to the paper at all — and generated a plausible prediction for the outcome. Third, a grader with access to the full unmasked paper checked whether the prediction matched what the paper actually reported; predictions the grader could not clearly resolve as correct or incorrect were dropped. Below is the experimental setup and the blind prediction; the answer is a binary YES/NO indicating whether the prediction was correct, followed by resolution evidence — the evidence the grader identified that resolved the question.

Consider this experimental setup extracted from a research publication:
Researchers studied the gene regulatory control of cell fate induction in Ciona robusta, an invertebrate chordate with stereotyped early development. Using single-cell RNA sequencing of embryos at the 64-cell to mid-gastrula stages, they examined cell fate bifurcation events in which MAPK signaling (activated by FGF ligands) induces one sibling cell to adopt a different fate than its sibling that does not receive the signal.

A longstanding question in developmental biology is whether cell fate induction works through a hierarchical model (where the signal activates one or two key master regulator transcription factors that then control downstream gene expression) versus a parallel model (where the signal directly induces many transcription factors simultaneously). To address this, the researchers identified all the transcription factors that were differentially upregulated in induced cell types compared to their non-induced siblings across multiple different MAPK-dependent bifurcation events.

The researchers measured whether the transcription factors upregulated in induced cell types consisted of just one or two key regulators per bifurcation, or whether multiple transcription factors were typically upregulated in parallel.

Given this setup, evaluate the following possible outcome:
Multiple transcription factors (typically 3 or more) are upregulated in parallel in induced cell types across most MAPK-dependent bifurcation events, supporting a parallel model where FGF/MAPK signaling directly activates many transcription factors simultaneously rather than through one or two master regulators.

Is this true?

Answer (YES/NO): YES